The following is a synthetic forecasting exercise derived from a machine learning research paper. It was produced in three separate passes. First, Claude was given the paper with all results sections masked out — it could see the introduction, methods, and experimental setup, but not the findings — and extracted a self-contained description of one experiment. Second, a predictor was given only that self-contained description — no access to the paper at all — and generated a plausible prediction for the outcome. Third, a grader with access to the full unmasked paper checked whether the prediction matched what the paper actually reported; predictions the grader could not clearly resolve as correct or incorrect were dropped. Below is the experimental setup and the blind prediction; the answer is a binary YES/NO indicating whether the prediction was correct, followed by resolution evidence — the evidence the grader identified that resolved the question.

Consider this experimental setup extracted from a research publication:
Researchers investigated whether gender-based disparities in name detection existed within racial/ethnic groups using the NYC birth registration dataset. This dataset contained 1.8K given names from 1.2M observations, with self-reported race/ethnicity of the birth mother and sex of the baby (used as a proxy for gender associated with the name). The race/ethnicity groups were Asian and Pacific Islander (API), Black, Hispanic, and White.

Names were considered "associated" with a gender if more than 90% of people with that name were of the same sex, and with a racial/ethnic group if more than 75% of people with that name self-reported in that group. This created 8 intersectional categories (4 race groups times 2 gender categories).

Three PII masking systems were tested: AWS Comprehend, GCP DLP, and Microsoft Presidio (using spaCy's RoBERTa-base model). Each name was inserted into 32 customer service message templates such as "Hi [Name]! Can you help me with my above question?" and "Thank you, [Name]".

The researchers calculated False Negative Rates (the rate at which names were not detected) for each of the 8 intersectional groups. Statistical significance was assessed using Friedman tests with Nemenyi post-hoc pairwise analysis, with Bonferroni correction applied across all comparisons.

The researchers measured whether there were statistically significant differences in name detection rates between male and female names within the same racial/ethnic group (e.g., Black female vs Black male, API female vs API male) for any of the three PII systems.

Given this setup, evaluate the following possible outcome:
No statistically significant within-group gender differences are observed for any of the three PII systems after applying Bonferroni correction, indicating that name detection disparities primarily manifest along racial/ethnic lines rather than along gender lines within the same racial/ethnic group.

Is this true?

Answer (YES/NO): YES